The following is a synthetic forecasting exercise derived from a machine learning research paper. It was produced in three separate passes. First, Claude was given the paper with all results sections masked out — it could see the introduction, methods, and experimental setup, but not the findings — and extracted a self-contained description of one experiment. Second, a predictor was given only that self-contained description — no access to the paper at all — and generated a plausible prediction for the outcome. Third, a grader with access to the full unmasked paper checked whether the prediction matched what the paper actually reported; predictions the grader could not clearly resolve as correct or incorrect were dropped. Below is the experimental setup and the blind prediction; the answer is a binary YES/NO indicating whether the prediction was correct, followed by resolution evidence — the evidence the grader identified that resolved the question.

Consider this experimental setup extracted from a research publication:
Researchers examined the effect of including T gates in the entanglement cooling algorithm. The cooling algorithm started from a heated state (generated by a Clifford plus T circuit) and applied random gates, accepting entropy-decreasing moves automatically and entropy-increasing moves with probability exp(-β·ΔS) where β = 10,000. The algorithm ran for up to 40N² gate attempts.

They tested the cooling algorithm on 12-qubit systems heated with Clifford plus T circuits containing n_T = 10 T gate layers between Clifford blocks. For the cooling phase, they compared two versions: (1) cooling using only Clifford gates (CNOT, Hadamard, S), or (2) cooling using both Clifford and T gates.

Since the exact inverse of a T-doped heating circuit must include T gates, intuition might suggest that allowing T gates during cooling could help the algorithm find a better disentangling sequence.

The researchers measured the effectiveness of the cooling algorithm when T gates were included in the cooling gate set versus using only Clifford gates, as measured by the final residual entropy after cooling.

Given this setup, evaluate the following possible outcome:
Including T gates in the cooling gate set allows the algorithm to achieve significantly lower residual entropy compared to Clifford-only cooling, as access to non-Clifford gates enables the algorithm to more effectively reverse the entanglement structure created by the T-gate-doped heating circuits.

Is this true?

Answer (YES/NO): NO